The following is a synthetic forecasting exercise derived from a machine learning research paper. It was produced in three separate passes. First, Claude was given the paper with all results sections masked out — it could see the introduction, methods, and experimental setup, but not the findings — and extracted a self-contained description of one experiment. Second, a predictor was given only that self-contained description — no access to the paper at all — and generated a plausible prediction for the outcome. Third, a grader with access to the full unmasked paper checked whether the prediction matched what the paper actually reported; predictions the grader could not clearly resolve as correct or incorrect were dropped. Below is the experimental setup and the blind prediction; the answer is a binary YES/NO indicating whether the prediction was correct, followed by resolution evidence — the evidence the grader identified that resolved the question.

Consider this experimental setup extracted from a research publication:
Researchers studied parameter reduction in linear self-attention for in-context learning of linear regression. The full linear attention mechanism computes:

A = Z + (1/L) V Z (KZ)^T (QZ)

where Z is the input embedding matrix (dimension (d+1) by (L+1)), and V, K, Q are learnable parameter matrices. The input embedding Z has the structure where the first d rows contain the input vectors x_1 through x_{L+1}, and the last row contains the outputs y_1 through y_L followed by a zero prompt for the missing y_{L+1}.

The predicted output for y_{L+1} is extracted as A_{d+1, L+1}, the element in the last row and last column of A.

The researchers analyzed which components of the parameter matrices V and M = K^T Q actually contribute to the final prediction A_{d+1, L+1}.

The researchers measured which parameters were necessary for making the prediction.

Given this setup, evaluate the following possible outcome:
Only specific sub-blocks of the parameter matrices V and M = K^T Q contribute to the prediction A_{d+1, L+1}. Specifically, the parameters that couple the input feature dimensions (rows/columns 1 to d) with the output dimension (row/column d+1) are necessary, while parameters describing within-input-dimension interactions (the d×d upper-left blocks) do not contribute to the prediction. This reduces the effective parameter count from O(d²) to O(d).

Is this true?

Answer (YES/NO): NO